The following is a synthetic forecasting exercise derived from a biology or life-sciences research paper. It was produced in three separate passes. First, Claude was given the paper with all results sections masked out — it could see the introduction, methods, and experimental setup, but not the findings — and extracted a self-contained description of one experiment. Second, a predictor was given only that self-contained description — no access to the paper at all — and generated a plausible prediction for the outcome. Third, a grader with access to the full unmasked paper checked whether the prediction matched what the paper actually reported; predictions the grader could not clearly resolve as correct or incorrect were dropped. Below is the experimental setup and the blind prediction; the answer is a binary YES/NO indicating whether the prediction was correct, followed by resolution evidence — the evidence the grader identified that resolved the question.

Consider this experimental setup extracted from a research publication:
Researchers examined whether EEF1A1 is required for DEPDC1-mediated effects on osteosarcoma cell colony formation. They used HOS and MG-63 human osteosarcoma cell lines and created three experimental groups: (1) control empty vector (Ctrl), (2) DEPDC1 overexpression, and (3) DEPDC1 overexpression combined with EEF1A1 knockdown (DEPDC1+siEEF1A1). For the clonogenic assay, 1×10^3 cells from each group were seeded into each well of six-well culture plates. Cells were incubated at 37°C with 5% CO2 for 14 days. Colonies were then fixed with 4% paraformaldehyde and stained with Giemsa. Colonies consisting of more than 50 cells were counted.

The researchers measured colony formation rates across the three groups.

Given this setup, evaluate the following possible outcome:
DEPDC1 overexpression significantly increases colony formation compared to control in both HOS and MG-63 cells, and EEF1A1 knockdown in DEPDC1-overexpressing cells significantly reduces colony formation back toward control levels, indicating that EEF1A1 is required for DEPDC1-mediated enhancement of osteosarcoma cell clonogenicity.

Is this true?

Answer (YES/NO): YES